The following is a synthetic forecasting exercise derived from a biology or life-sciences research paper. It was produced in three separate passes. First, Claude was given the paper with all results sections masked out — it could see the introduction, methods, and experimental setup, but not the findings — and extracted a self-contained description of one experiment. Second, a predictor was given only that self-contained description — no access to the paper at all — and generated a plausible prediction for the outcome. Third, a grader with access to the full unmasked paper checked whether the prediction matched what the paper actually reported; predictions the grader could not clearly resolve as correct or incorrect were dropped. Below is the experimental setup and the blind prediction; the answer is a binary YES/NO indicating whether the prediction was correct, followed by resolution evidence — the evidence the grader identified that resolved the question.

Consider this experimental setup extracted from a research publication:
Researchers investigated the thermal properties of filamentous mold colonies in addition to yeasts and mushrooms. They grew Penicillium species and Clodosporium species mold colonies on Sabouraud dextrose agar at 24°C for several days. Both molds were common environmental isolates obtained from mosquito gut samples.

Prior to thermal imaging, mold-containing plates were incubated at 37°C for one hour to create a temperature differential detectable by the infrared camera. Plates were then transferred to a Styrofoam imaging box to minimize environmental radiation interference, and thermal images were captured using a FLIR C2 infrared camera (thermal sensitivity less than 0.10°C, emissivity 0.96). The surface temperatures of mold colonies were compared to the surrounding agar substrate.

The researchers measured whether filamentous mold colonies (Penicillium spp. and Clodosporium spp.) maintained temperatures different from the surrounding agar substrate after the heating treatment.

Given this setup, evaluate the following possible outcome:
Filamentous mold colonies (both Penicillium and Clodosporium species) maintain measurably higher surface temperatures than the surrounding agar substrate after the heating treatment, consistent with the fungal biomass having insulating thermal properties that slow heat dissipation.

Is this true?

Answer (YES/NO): NO